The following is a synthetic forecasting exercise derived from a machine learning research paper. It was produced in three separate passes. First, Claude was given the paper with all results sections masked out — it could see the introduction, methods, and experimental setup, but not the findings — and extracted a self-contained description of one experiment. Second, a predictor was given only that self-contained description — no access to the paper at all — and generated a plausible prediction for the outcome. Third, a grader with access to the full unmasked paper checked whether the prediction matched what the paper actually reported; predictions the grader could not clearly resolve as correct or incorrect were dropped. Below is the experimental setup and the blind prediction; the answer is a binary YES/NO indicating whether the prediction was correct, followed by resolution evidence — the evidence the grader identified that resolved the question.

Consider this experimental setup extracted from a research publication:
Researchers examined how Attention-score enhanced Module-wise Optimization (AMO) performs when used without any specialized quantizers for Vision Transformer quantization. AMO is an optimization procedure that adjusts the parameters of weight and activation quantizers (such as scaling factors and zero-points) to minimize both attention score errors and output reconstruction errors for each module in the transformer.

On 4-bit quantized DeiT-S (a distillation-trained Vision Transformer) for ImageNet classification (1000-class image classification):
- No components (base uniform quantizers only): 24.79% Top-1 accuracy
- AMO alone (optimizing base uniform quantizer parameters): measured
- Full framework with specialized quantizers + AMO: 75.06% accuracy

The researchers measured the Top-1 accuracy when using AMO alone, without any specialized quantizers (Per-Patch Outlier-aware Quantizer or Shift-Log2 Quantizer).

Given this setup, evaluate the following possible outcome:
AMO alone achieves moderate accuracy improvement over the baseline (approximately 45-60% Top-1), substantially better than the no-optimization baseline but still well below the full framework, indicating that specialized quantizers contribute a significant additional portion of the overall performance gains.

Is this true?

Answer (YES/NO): NO